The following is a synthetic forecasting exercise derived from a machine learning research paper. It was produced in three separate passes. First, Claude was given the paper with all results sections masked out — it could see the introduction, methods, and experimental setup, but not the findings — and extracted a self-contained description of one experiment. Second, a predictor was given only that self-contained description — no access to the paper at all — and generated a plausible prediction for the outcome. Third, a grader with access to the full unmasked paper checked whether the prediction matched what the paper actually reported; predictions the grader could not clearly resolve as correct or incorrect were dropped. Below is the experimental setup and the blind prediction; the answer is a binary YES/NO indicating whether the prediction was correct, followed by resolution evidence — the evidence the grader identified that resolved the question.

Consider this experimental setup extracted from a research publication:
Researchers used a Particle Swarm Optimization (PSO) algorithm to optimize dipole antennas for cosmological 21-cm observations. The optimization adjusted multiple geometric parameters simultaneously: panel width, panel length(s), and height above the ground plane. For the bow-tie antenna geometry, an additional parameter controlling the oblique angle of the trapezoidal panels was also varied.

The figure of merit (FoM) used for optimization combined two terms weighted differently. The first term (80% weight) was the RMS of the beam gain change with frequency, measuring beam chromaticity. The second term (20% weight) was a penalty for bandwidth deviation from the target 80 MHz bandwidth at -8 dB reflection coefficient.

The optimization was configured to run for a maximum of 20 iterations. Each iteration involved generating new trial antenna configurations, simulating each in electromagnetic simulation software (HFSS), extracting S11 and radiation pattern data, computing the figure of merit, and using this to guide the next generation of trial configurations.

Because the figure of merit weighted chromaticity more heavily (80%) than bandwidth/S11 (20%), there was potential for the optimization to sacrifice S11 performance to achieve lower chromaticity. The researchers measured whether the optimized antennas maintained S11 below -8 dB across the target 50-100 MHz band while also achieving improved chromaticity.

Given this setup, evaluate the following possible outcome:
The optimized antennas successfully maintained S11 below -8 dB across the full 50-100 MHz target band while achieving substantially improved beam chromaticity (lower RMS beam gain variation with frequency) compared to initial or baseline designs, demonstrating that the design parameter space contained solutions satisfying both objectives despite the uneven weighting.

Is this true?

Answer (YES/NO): YES